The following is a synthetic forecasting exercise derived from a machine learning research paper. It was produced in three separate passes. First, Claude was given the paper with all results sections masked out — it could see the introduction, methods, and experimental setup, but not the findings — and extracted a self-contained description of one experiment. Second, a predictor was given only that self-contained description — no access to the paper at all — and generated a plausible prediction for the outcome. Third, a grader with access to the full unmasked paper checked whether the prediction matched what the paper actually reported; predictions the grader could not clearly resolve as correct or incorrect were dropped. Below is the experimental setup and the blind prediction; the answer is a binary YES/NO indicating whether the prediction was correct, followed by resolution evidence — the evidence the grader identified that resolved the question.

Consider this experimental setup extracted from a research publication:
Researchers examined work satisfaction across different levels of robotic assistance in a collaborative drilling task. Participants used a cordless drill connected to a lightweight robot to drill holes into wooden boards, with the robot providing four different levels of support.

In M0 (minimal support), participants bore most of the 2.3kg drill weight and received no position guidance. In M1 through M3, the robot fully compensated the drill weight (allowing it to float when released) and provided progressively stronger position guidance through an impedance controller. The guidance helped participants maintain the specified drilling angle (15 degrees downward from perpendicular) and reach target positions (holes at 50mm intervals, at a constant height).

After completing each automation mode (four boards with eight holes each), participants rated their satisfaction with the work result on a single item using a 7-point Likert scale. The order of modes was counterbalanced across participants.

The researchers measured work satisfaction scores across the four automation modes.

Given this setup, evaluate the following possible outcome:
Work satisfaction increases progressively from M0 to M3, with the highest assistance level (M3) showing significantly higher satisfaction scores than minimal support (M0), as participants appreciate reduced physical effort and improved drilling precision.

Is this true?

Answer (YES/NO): NO